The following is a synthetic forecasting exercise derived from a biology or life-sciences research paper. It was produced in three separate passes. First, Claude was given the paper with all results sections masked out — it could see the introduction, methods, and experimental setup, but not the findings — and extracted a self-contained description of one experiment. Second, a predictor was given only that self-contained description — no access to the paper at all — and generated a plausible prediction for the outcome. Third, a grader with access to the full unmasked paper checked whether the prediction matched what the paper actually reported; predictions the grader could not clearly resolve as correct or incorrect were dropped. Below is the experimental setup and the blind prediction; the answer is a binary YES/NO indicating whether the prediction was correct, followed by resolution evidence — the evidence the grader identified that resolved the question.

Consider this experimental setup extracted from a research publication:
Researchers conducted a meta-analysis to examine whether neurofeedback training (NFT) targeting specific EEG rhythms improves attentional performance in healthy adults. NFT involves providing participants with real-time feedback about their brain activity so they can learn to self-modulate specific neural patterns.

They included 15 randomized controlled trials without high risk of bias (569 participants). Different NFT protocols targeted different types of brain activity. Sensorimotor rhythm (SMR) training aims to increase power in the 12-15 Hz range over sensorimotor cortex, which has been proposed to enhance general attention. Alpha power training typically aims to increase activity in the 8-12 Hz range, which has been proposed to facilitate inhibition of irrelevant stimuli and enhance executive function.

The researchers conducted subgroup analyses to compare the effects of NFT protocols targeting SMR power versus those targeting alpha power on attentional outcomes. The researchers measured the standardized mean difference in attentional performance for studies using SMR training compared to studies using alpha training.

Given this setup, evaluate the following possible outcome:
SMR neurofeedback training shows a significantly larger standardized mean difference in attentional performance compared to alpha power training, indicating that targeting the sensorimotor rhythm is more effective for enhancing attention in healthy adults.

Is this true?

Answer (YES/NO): NO